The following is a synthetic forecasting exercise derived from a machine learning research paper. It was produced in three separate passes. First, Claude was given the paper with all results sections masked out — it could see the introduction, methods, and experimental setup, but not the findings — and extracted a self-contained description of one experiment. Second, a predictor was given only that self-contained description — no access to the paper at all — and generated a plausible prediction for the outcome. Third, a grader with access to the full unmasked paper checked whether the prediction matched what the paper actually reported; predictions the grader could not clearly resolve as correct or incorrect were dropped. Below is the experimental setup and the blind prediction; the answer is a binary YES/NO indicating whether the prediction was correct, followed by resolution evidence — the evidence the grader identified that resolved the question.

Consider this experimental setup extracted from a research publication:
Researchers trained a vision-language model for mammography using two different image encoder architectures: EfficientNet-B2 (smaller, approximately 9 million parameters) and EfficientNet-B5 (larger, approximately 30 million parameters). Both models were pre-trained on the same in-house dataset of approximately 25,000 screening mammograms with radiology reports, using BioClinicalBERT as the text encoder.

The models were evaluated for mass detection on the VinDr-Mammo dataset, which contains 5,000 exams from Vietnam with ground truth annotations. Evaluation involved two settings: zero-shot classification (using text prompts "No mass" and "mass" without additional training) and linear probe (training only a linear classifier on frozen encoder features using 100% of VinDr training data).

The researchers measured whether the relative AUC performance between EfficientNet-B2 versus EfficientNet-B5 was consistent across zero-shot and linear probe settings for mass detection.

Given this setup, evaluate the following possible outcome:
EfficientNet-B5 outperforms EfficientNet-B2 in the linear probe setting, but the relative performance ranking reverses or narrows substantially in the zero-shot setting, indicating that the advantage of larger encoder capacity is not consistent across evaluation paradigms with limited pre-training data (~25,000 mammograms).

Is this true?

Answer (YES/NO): YES